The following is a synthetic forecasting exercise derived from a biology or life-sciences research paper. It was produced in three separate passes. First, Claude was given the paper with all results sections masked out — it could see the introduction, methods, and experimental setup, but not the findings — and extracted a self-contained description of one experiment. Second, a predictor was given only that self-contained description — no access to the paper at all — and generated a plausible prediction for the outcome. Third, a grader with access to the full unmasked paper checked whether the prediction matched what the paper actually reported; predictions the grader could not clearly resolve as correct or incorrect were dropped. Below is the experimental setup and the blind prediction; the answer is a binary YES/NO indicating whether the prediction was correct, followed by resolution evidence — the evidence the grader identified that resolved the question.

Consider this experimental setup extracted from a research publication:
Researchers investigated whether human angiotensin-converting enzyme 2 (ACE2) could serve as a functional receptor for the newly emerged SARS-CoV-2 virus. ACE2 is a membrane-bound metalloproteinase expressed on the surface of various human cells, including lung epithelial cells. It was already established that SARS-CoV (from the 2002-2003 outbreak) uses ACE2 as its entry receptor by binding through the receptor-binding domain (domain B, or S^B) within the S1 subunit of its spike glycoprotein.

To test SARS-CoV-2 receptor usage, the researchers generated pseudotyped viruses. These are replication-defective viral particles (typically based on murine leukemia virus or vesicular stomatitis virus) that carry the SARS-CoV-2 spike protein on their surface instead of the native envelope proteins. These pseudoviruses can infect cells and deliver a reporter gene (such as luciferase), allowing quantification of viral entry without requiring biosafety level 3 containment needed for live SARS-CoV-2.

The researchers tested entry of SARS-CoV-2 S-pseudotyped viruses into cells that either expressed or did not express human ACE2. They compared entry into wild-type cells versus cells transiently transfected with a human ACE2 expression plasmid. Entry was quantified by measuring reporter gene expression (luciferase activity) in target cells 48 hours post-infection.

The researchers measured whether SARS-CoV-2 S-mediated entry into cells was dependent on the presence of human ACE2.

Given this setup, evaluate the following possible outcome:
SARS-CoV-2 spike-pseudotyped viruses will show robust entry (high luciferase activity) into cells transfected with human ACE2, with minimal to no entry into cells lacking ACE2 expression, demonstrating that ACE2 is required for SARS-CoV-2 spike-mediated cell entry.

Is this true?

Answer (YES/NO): YES